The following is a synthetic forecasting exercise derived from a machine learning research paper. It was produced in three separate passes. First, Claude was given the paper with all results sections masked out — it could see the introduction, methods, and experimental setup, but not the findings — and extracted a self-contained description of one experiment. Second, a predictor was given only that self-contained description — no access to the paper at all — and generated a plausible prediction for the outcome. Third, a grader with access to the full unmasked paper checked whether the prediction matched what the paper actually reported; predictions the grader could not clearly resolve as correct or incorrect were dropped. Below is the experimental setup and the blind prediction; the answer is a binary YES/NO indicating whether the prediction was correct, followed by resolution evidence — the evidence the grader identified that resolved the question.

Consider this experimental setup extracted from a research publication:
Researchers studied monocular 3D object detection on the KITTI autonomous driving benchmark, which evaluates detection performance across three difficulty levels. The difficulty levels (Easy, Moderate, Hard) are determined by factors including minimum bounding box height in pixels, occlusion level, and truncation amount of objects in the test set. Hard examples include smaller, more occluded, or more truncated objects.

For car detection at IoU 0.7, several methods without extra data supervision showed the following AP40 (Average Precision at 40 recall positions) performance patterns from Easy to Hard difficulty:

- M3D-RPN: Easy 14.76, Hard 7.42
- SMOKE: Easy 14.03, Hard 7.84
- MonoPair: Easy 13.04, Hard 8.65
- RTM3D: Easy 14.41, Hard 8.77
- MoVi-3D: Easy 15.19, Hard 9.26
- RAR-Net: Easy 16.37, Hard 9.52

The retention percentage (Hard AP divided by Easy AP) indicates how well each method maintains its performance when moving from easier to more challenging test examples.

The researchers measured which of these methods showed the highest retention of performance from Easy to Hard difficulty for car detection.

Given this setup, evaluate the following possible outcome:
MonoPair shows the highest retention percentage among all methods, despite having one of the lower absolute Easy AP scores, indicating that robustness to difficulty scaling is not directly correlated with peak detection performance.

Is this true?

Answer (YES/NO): YES